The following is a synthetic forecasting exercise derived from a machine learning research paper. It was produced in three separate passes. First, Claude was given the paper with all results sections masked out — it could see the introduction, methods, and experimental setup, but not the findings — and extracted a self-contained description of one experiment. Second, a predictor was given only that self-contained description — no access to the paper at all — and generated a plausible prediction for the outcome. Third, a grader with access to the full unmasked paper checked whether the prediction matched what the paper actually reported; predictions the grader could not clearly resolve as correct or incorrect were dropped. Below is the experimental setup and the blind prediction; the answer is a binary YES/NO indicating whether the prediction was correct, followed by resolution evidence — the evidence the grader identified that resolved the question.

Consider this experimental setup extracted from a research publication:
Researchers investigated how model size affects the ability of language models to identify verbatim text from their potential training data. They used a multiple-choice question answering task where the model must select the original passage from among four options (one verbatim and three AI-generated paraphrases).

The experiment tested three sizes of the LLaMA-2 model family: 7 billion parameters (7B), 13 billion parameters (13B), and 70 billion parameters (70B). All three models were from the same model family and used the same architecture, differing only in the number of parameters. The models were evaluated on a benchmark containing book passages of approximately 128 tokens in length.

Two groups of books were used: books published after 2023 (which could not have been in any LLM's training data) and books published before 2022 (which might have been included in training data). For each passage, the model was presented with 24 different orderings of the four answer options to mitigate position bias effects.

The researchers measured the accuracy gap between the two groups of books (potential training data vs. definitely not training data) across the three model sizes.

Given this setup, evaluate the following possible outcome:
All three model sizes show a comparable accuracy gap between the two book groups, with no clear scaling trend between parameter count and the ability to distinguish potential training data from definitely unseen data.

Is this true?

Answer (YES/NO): NO